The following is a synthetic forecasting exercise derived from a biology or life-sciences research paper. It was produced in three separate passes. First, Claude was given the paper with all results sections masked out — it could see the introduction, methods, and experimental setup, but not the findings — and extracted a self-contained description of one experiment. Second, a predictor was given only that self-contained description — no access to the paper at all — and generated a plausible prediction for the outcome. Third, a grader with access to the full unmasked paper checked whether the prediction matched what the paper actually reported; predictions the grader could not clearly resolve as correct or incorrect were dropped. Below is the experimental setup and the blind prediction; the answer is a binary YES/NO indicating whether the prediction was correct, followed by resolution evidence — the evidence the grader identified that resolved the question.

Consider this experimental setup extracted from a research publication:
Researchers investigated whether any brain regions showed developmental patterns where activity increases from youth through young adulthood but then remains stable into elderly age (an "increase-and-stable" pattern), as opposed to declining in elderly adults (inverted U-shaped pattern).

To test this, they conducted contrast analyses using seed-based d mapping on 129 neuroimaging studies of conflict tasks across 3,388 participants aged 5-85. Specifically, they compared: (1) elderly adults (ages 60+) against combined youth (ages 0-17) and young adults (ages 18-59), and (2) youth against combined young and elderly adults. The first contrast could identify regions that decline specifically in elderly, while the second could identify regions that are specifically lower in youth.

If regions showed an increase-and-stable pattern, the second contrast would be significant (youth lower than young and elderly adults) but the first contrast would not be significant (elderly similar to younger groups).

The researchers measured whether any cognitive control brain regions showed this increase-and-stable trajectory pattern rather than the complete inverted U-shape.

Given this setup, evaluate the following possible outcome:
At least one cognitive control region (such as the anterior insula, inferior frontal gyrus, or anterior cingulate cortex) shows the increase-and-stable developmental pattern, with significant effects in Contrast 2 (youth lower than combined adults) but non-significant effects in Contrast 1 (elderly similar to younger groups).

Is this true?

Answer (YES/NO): NO